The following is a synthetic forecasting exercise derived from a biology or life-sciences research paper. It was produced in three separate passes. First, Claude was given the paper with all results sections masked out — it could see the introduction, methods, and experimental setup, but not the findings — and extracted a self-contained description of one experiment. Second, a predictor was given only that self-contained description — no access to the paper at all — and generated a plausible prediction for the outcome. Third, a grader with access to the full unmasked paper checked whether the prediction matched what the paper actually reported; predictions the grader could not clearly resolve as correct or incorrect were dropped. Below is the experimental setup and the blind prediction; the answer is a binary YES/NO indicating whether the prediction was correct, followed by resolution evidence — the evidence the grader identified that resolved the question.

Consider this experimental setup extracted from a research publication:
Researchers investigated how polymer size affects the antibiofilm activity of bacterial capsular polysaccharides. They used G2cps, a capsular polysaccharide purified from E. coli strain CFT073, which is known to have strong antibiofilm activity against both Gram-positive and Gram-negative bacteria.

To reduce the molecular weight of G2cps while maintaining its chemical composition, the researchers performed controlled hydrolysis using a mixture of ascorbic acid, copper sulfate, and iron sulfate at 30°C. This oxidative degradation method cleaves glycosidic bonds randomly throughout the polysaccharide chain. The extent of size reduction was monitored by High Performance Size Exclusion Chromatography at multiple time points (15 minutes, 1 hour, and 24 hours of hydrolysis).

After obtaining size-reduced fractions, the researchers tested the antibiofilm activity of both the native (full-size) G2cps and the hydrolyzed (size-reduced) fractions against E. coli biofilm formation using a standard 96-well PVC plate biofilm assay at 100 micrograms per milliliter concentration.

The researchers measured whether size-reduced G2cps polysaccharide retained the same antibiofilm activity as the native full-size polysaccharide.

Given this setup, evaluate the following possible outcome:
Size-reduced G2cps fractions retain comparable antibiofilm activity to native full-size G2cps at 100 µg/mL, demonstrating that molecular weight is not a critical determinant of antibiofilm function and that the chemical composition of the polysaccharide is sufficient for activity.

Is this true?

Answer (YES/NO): NO